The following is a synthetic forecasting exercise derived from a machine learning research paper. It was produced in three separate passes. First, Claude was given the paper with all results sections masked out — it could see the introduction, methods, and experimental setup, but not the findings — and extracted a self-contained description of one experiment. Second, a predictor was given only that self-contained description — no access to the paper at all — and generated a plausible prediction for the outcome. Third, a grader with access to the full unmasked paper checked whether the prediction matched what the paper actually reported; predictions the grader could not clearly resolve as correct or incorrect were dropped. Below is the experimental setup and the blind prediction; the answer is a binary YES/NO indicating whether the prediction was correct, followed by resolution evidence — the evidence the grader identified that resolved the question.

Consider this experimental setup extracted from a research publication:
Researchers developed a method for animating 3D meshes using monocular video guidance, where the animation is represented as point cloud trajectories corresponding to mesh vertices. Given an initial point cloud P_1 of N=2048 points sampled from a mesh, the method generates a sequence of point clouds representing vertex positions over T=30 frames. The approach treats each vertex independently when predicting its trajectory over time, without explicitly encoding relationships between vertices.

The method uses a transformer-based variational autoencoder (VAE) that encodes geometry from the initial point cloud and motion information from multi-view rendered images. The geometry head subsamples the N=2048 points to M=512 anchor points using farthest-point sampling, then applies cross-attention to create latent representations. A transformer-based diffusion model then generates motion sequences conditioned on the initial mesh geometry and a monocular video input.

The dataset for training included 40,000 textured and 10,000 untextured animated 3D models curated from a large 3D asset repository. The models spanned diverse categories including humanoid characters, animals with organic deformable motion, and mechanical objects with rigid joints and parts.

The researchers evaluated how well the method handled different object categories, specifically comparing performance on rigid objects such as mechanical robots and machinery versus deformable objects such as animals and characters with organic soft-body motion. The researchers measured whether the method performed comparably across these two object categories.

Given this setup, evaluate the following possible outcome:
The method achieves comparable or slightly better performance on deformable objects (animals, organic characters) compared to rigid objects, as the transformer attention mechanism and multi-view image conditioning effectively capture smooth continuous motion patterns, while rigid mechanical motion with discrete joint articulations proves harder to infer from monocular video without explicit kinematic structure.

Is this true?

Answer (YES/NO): YES